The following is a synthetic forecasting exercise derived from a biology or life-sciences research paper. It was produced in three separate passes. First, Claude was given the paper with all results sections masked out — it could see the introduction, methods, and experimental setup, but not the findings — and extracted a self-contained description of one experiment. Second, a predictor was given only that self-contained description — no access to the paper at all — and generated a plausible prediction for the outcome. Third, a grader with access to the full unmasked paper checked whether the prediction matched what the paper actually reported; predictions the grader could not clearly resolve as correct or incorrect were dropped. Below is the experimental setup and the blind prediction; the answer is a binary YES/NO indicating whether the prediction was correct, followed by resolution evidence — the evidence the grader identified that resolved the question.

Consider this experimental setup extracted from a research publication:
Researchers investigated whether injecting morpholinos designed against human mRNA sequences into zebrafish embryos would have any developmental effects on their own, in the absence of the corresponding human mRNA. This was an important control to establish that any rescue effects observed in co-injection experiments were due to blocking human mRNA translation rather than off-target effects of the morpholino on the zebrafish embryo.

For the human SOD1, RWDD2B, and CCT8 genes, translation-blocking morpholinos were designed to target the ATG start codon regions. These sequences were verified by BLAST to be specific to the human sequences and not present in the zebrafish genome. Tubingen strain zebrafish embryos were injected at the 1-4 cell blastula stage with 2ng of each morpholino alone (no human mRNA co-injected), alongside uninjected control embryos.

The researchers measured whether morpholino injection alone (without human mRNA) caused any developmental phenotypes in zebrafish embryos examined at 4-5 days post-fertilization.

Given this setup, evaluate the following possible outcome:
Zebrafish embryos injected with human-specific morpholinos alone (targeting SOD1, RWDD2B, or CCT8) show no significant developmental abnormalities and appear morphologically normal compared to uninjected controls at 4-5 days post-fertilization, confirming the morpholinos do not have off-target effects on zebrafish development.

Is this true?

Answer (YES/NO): YES